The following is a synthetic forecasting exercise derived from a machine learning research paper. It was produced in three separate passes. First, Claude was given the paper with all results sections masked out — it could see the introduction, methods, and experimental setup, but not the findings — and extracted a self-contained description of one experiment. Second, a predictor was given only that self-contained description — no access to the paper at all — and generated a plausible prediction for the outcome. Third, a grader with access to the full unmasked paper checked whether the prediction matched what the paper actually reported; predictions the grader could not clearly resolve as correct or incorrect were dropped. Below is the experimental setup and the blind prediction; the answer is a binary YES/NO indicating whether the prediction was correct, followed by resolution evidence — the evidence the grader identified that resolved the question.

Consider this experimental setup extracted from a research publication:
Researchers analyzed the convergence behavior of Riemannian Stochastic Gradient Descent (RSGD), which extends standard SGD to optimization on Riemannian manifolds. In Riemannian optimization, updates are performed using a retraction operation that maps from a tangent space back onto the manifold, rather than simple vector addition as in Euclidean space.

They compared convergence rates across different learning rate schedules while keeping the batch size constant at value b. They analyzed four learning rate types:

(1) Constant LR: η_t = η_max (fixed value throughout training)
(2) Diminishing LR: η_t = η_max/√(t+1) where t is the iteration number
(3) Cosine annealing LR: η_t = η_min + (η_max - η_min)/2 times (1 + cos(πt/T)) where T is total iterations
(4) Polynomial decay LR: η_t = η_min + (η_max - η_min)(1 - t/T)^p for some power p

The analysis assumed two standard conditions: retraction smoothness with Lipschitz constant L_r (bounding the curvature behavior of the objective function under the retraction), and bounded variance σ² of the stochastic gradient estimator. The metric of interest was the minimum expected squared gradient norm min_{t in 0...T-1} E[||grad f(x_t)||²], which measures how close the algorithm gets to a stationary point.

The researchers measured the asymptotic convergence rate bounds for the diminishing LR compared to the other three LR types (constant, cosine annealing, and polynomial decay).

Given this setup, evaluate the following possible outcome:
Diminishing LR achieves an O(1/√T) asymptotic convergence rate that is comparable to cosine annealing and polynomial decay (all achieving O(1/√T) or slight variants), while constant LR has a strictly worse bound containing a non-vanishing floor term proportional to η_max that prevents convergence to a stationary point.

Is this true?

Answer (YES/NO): NO